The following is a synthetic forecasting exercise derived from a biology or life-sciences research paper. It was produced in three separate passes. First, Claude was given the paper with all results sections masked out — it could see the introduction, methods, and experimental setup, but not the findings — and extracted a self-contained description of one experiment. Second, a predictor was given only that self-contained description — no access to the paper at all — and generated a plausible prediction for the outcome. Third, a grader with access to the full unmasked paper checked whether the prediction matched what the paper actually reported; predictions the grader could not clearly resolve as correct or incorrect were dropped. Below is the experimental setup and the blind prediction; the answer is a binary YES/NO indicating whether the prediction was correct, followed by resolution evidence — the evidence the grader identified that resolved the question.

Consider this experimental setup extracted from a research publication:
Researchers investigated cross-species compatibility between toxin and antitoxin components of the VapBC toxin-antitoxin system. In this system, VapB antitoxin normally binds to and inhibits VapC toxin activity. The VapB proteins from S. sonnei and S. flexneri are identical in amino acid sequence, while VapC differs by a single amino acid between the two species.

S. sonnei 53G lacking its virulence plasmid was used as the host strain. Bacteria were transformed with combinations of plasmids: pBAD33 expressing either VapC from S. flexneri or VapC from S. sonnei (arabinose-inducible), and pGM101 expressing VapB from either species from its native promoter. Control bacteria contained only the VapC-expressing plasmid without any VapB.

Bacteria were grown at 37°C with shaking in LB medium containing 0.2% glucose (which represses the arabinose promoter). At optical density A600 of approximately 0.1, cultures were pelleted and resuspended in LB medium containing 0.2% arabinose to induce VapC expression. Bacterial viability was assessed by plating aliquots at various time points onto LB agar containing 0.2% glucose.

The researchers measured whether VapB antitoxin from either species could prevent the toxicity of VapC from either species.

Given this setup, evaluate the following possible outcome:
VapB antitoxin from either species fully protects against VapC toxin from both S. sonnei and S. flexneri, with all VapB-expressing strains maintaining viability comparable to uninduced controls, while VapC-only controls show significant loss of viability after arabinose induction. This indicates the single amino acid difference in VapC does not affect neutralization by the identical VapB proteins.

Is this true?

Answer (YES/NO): NO